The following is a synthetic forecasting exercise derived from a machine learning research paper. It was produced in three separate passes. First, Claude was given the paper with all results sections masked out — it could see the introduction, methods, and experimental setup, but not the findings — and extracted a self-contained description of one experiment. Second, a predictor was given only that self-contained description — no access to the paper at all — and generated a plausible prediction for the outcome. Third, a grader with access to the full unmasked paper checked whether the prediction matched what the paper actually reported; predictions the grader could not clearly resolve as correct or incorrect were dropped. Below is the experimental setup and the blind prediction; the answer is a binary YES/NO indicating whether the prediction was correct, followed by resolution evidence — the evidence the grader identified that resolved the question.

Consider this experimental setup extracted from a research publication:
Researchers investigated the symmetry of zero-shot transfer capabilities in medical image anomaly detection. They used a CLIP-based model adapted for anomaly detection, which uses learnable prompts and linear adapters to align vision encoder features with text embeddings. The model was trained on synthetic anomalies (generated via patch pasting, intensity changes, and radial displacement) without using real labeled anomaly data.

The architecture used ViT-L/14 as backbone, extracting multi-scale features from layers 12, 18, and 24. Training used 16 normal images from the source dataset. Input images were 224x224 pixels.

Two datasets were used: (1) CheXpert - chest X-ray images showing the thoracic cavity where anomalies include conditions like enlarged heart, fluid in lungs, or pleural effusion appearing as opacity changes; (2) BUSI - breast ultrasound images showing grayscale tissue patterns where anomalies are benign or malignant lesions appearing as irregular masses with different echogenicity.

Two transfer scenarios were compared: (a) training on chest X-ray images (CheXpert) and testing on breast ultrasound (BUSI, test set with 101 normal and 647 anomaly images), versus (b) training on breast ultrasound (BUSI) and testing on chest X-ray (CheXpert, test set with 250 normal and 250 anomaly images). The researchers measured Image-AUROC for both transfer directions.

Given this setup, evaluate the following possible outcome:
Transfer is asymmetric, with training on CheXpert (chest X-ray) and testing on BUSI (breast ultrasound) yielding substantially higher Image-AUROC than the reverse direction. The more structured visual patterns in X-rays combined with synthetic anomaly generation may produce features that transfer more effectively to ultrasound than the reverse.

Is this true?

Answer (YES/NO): YES